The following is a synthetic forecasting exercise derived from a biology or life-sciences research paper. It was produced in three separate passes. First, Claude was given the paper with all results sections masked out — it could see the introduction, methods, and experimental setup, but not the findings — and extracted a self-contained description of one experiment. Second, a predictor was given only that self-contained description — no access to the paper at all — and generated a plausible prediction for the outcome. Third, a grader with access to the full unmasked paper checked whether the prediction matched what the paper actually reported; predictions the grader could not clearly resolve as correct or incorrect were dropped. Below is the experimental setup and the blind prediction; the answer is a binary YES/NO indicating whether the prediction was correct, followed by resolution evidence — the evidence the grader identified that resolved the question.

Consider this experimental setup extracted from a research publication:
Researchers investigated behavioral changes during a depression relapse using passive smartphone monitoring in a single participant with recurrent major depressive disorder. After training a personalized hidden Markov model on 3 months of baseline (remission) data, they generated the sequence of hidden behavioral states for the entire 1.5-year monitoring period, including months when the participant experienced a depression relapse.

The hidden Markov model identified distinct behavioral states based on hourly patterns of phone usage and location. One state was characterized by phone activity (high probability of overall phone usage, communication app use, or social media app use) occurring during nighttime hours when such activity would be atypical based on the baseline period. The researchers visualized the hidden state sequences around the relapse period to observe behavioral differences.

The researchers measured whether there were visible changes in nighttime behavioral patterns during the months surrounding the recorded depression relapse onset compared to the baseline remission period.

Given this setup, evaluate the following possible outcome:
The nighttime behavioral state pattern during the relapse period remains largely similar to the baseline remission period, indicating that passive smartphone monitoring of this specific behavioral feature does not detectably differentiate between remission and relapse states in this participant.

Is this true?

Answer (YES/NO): NO